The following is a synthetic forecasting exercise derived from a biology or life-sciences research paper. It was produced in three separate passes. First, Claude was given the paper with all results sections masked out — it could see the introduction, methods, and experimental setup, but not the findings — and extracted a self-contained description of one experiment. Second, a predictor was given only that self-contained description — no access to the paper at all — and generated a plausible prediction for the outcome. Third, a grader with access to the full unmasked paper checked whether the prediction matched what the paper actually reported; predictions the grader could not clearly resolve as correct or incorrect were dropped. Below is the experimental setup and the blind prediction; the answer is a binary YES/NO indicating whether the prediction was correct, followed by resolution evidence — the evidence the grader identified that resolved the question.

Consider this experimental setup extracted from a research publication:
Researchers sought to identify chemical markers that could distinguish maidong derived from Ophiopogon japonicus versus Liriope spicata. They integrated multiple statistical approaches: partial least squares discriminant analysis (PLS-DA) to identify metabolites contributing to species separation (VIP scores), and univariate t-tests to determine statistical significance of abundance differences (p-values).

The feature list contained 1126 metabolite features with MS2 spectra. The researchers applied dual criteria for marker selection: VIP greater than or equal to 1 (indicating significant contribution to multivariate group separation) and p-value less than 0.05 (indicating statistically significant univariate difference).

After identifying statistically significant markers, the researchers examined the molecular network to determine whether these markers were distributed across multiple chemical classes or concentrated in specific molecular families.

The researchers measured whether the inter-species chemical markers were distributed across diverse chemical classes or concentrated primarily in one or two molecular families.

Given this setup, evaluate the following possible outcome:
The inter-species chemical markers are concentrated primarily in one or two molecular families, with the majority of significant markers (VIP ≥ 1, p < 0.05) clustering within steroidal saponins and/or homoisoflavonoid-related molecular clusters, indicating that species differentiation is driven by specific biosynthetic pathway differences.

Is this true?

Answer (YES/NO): YES